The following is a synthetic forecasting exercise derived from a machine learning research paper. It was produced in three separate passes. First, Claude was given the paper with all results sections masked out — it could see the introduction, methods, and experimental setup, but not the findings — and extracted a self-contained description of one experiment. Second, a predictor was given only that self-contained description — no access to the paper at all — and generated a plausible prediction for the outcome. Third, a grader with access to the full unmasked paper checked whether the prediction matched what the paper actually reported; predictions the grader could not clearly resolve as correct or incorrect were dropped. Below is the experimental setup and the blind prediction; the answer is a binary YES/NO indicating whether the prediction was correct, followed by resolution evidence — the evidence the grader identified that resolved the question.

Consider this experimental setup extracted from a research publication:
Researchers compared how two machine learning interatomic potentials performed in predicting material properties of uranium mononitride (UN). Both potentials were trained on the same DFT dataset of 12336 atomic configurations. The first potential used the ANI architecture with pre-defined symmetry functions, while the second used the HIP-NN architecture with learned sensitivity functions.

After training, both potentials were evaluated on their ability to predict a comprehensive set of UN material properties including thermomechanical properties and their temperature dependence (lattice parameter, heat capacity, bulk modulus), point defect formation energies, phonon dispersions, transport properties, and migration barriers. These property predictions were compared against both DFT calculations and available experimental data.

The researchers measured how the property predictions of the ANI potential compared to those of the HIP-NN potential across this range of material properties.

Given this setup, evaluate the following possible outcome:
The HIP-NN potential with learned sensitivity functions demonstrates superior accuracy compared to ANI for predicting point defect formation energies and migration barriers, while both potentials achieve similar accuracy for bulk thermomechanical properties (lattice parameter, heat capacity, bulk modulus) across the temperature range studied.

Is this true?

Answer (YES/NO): NO